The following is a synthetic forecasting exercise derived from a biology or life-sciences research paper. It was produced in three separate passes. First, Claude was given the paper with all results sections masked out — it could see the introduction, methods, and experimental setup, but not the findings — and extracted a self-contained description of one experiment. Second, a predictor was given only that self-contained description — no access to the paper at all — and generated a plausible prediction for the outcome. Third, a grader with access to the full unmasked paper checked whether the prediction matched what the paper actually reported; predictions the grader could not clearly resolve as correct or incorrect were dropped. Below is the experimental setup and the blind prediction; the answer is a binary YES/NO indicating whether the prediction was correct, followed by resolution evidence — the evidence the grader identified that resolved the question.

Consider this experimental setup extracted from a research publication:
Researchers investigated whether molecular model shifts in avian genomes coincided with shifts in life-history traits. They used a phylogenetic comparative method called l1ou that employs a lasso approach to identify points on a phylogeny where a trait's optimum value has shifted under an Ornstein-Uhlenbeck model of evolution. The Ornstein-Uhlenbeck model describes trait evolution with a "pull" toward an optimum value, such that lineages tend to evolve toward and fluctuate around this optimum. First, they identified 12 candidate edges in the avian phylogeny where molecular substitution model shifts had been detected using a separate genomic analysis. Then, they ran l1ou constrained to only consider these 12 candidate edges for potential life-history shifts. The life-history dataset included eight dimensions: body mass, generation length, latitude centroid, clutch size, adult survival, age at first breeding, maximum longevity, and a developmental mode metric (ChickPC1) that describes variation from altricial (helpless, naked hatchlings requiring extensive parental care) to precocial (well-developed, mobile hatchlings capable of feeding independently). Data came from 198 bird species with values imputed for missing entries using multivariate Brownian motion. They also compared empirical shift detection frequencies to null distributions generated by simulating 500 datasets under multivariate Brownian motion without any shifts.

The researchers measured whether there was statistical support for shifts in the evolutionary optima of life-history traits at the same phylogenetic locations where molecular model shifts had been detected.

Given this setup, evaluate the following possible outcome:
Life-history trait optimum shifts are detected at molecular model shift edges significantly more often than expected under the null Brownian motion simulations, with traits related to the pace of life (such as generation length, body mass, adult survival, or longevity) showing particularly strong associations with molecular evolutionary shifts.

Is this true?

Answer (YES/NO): NO